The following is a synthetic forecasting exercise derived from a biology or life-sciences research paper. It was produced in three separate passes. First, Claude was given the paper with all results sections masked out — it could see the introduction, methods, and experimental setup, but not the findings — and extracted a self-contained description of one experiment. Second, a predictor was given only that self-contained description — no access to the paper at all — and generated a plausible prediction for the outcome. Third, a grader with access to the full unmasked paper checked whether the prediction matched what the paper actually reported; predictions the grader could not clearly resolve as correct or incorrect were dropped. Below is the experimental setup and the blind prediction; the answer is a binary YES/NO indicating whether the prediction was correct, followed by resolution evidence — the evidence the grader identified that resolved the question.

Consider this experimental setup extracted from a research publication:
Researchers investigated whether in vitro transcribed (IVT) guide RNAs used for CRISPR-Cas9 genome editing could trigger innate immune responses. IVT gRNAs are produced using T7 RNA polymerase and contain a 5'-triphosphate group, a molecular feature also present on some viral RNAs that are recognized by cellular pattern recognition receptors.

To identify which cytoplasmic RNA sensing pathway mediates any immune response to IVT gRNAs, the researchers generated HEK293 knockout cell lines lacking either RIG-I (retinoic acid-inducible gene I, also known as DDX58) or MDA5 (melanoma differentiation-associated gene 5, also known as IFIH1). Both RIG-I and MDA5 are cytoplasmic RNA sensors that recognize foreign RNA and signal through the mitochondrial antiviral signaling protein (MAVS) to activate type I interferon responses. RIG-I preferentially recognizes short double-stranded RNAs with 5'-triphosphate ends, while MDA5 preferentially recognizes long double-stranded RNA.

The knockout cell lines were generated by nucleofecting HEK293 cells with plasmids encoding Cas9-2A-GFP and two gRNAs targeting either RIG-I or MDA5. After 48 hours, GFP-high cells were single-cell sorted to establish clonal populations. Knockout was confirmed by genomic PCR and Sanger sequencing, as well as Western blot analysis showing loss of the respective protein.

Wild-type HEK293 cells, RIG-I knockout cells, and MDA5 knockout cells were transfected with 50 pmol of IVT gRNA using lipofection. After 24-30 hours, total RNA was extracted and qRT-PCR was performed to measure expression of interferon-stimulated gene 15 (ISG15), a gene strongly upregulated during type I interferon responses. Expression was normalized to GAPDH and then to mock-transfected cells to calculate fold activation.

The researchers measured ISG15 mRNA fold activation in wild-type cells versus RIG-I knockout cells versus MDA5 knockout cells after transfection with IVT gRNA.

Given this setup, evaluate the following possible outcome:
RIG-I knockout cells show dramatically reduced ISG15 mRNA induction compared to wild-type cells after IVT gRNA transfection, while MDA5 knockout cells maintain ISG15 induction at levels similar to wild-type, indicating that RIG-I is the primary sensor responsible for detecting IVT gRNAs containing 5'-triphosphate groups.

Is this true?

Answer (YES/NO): YES